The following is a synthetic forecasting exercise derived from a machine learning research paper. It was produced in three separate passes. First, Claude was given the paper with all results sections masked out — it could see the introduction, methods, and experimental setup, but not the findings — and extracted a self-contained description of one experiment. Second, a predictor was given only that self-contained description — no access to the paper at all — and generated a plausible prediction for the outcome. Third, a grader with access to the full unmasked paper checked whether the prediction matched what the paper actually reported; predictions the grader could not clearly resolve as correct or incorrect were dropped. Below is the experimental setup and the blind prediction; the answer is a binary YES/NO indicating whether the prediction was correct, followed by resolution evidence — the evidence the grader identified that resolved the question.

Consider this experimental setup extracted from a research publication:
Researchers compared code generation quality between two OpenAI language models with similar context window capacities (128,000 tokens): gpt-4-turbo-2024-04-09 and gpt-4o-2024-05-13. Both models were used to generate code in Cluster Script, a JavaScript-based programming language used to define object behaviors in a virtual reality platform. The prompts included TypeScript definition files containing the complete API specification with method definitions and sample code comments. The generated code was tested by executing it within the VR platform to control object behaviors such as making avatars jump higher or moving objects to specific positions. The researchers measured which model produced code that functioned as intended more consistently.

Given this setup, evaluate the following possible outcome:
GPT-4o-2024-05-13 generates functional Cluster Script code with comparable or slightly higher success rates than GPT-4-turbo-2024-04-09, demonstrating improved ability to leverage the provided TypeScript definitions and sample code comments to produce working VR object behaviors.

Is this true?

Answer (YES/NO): NO